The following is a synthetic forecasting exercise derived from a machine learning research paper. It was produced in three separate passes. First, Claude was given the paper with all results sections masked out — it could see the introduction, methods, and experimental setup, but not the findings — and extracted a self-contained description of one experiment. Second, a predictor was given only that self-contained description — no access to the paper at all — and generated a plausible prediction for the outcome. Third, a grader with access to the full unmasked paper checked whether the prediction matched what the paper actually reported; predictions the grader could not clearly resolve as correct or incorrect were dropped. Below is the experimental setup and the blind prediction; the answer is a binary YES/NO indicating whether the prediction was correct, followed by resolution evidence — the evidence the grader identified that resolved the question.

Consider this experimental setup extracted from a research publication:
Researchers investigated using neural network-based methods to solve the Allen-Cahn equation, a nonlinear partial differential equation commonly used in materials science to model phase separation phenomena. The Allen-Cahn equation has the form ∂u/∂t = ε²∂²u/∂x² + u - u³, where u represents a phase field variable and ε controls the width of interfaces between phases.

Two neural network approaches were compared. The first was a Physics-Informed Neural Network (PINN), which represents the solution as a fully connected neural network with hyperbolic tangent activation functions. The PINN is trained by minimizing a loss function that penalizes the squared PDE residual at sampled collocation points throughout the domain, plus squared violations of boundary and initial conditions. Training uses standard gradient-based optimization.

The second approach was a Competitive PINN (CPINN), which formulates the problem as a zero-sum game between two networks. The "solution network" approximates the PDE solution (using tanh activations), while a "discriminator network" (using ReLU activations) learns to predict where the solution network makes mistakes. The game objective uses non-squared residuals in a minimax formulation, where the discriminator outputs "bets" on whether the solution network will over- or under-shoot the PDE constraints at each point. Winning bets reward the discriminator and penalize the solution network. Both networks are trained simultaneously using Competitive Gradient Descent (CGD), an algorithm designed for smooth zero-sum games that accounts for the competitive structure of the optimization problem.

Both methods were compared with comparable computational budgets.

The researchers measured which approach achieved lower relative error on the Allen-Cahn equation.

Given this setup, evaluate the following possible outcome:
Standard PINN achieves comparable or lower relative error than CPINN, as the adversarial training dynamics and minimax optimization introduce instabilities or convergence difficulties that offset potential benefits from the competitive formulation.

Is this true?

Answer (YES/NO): NO